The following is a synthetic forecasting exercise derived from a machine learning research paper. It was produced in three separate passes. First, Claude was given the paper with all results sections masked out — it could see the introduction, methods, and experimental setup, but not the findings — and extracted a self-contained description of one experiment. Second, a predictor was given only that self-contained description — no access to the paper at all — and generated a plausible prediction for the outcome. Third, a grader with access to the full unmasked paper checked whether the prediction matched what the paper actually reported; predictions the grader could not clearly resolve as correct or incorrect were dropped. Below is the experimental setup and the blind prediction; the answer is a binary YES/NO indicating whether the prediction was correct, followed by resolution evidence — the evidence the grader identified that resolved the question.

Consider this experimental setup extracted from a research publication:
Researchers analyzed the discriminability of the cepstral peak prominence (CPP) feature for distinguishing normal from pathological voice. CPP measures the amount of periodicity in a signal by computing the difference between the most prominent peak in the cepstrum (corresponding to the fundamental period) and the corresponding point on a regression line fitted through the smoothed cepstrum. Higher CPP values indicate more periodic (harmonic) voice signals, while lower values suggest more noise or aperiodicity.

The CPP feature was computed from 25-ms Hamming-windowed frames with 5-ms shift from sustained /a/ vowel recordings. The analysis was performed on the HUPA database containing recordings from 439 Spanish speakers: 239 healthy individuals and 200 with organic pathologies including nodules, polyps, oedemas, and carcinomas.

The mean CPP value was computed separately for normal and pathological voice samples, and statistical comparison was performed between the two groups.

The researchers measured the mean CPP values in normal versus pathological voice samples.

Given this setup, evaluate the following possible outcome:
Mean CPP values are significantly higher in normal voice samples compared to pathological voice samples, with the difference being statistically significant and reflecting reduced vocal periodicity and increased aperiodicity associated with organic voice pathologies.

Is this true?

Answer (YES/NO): NO